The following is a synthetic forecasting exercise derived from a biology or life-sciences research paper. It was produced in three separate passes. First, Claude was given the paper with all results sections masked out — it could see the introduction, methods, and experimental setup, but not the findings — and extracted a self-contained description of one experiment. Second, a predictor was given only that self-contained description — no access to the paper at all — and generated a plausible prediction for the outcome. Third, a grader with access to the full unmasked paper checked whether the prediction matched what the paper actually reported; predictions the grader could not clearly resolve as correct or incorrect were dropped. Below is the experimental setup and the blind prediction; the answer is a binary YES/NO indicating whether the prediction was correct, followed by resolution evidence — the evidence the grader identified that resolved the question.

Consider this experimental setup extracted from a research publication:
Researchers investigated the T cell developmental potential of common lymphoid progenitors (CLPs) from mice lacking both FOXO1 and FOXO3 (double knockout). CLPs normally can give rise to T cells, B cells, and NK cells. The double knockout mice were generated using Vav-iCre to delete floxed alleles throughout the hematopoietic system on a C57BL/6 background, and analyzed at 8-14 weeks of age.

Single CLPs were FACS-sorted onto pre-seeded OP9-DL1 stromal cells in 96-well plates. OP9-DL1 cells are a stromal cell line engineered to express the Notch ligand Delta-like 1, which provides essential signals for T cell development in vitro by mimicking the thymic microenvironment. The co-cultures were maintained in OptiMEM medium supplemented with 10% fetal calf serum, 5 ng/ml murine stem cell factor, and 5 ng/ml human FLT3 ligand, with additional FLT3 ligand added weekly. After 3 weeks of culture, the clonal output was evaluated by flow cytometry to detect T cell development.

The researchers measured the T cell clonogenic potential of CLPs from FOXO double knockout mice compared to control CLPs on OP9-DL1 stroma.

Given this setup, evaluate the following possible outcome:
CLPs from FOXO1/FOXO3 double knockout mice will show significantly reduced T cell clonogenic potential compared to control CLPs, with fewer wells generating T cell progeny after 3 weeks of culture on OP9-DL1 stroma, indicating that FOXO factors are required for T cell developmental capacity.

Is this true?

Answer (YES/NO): NO